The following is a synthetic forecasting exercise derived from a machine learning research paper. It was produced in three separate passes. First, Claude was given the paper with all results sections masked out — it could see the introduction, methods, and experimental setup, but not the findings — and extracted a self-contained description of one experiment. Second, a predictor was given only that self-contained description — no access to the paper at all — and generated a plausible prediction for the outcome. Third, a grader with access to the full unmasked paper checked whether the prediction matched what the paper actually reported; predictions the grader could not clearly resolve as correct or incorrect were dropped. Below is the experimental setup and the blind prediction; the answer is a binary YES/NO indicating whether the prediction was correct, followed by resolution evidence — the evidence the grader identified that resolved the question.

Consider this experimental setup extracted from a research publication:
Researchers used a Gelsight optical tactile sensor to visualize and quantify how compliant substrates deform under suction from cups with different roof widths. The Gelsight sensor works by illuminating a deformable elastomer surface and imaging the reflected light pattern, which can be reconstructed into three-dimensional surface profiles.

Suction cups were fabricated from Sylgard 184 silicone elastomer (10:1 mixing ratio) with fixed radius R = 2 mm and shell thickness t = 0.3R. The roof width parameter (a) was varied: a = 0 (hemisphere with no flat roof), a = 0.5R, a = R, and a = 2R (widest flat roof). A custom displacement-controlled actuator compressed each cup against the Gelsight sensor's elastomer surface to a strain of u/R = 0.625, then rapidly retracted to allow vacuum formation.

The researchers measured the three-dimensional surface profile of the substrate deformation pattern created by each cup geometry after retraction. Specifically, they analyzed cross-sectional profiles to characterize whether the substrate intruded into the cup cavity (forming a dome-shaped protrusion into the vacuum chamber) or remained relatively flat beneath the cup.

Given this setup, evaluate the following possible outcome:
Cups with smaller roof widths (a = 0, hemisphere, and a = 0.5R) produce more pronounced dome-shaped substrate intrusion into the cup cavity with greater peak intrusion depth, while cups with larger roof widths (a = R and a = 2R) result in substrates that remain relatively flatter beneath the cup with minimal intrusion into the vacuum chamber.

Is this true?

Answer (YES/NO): NO